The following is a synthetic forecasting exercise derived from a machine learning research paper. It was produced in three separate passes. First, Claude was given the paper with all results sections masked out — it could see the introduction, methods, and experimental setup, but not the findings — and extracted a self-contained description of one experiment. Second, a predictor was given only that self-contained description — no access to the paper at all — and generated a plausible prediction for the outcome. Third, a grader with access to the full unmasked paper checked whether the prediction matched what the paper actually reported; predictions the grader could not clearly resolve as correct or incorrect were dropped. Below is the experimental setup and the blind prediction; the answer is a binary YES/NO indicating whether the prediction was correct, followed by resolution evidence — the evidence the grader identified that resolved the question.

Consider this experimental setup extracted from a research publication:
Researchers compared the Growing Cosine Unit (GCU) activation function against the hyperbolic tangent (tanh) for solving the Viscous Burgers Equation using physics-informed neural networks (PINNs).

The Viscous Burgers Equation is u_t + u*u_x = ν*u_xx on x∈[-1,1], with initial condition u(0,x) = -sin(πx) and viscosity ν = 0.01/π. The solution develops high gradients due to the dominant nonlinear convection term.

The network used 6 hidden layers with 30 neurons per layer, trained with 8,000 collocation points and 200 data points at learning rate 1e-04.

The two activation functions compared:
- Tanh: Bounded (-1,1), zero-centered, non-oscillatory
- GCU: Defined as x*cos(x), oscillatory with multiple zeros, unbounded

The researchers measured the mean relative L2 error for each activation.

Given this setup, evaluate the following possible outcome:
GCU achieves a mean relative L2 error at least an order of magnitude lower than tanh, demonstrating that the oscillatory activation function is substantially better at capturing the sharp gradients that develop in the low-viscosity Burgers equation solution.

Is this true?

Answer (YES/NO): NO